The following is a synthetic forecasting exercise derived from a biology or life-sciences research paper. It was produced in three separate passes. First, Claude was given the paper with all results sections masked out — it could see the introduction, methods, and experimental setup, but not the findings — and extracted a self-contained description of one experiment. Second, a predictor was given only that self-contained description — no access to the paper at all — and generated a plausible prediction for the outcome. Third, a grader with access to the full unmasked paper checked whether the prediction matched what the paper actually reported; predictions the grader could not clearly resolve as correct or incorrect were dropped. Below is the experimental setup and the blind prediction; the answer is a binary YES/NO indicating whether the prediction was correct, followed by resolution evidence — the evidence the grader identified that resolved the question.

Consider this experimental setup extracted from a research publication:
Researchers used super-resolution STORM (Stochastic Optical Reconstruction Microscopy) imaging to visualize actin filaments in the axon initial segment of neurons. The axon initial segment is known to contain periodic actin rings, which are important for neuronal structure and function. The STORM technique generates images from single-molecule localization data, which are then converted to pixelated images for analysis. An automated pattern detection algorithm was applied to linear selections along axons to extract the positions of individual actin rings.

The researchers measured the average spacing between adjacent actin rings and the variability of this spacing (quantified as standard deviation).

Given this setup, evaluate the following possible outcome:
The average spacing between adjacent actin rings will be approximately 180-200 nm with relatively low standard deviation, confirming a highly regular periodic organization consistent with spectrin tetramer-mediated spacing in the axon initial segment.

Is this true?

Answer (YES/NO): NO